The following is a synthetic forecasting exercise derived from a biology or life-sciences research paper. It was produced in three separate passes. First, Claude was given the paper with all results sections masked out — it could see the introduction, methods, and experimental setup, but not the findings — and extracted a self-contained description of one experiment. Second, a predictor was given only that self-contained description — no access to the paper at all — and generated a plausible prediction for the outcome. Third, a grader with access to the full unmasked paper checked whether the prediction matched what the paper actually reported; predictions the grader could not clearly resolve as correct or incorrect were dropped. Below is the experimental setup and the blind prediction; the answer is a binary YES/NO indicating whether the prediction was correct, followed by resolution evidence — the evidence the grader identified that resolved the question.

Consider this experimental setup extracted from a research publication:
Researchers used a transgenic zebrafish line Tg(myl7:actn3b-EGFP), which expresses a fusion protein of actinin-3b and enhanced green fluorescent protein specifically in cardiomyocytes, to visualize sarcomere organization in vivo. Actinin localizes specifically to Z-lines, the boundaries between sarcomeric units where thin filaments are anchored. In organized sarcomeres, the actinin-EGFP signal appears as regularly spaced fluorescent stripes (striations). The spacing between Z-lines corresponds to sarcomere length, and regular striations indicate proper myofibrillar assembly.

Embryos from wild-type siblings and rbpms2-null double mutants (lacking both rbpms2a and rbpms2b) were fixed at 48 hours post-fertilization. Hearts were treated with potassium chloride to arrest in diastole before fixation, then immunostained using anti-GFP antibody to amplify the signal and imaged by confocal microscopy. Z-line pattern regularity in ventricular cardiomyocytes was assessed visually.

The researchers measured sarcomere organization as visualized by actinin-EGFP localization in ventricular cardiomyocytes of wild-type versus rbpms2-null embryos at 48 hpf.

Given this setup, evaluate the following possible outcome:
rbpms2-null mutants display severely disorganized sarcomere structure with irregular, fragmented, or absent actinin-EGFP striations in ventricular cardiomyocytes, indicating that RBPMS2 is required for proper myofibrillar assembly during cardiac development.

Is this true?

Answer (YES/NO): YES